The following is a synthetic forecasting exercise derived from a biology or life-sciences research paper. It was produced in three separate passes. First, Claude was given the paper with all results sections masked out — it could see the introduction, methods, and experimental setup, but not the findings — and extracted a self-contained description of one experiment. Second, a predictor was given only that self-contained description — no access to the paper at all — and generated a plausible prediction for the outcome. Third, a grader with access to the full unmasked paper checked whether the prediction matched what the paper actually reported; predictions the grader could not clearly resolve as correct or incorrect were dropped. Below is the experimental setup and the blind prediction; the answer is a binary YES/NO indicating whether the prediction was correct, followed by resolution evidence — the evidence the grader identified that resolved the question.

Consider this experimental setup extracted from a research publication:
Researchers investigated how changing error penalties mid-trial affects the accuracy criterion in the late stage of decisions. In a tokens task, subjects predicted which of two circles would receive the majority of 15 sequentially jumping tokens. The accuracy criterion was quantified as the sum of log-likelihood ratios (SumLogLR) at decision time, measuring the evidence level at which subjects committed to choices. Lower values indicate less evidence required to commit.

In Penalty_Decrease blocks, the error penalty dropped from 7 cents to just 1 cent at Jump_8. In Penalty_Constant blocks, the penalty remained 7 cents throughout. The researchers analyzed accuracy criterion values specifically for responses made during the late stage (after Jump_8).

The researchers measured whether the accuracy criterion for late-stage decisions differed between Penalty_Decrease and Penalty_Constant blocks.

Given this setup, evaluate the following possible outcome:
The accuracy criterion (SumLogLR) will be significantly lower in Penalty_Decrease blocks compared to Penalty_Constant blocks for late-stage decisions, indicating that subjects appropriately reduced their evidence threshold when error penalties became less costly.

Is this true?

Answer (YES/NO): NO